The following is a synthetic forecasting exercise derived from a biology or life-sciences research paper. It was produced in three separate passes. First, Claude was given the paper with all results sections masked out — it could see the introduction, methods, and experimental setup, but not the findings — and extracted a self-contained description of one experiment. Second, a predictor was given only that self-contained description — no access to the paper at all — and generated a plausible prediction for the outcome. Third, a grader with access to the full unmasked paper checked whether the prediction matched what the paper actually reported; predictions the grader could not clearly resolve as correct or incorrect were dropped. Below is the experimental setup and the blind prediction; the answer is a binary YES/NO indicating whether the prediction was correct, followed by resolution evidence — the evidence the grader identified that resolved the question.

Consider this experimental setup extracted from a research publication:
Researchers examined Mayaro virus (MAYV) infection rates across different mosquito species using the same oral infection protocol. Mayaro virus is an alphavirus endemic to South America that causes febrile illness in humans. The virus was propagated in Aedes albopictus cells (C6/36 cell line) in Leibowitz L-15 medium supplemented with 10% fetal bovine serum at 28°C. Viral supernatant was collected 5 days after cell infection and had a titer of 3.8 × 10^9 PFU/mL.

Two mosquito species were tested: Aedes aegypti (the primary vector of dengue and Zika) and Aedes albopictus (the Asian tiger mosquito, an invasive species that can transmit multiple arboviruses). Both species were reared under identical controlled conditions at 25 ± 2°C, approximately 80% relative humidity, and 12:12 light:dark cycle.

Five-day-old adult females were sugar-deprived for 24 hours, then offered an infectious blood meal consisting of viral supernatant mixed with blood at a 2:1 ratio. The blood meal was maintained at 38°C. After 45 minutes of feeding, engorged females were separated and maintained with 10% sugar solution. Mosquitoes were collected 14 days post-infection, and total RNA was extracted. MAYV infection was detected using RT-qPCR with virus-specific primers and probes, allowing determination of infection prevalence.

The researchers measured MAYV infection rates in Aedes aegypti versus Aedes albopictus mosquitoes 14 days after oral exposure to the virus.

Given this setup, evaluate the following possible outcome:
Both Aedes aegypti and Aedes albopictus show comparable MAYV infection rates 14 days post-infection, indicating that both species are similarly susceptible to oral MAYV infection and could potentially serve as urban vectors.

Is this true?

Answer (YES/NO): NO